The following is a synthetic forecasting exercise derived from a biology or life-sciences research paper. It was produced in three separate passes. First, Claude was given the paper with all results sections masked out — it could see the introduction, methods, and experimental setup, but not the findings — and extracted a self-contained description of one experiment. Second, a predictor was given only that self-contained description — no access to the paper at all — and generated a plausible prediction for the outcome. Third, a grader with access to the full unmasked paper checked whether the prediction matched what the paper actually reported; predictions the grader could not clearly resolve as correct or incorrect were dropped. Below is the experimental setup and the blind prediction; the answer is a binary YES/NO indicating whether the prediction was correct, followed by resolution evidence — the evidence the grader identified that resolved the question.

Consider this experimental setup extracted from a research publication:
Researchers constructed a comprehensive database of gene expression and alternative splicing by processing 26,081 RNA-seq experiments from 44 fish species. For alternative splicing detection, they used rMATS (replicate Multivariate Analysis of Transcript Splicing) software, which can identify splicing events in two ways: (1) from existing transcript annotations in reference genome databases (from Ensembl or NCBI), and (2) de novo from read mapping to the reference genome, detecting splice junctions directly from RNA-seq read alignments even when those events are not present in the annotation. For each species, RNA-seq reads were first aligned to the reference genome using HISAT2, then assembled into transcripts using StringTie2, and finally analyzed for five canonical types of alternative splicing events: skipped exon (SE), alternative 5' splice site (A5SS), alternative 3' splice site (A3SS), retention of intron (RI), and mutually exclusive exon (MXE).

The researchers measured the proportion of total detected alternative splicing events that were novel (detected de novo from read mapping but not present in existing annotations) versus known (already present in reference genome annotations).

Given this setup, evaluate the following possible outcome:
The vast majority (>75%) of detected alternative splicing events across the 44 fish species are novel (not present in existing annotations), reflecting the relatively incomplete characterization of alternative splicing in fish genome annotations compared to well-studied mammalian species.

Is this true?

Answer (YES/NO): NO